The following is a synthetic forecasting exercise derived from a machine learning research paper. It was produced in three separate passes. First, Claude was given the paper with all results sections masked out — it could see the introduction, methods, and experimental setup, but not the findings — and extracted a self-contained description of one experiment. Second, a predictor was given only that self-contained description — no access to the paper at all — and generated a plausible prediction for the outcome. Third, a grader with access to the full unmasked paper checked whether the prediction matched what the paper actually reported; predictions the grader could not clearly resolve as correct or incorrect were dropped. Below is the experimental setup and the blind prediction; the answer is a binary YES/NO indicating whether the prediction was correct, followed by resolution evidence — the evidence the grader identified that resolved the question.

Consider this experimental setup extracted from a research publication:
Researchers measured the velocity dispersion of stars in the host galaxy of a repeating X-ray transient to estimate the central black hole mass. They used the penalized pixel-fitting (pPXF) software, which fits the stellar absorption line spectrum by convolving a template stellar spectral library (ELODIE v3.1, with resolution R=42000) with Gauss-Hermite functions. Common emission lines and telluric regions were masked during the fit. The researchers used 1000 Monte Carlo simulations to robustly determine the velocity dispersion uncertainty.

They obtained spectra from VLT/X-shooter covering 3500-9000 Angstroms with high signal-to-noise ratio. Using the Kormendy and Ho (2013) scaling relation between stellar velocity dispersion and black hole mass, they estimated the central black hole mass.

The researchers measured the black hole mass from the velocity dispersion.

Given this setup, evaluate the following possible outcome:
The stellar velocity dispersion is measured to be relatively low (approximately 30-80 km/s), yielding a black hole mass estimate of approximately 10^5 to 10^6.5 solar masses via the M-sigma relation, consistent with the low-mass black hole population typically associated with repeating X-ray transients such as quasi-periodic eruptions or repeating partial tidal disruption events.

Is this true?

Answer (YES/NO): NO